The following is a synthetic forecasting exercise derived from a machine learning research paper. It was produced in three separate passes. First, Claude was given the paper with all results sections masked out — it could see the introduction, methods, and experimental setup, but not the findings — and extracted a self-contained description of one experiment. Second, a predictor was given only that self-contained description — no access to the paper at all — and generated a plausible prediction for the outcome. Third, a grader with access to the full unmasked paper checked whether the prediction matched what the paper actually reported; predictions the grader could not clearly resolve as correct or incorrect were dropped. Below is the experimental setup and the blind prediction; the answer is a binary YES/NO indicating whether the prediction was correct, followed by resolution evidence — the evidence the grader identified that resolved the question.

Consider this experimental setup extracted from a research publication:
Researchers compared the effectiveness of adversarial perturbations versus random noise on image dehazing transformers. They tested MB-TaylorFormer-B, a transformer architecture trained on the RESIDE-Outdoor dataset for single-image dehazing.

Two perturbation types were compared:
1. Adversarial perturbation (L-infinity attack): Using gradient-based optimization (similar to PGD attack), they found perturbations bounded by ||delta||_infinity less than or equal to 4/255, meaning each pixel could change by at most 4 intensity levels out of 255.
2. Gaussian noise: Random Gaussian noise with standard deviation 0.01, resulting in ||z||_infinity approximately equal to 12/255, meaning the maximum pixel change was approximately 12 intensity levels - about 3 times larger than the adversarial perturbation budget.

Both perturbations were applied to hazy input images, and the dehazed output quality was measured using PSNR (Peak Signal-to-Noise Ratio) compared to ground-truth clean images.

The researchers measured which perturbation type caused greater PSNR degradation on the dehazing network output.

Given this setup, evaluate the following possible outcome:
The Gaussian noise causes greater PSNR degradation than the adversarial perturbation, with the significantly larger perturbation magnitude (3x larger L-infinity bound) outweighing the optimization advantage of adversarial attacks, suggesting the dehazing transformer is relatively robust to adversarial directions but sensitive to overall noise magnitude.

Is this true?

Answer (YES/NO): NO